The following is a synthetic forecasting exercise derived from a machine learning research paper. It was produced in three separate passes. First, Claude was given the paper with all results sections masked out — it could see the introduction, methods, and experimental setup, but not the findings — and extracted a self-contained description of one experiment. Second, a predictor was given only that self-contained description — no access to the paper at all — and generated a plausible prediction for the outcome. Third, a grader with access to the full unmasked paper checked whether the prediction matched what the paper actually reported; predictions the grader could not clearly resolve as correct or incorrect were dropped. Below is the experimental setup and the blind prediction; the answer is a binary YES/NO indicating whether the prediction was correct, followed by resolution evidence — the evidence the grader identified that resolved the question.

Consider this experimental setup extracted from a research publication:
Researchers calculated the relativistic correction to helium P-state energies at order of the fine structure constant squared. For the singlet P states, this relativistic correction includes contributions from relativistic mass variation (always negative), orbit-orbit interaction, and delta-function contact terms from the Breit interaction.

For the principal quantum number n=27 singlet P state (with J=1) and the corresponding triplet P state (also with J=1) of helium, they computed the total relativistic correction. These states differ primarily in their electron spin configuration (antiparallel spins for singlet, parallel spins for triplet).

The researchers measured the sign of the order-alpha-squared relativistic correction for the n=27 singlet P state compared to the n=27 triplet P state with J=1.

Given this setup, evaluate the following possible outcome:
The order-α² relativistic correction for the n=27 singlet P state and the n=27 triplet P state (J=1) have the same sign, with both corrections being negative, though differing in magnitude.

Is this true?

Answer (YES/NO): YES